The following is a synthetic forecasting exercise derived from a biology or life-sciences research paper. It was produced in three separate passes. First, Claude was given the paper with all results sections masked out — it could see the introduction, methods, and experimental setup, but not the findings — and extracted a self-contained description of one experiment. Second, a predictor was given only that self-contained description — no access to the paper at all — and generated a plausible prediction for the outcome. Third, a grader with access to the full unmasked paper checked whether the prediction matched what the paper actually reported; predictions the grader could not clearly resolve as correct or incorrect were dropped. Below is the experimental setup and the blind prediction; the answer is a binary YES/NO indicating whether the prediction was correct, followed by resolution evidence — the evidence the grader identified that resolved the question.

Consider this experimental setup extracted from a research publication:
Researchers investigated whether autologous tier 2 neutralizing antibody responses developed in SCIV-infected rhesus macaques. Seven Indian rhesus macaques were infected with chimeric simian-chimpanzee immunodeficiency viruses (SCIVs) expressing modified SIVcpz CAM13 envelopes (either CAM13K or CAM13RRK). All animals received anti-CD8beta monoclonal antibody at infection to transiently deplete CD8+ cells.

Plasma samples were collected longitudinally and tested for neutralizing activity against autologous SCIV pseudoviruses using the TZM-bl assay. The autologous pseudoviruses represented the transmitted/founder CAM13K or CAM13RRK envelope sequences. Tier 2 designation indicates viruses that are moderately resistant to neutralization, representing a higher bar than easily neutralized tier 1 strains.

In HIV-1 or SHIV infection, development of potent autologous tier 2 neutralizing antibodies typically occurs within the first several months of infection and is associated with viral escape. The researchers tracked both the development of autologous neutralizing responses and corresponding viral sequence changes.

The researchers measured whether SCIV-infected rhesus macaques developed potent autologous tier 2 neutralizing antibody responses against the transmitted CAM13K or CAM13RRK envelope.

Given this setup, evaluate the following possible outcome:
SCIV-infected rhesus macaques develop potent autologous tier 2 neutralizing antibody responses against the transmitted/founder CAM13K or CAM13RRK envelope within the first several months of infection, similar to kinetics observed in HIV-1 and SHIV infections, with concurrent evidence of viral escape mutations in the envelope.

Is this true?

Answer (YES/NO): YES